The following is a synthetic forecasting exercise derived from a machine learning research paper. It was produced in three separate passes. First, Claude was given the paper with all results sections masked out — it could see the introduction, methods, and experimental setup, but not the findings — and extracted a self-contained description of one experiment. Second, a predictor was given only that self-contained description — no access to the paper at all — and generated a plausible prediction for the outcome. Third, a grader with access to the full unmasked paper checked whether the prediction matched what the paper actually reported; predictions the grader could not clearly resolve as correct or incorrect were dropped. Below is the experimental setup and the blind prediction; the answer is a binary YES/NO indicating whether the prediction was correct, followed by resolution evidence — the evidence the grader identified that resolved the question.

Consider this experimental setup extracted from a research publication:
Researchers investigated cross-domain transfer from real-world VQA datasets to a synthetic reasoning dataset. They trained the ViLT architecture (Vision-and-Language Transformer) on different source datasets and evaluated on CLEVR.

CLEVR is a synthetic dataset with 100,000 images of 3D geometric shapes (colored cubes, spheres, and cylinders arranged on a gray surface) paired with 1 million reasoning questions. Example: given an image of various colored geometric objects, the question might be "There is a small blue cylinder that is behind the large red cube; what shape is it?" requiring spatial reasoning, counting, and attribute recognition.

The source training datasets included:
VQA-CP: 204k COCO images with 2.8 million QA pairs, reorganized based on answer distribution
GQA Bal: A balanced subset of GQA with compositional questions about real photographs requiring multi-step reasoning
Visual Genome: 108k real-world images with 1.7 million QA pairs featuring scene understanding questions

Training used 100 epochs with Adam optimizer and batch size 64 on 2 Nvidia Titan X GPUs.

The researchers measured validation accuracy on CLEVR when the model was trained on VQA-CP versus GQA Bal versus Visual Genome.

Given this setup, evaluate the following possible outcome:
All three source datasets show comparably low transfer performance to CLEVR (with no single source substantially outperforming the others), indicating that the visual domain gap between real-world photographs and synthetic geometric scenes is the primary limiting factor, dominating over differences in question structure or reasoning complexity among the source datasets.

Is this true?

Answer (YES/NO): NO